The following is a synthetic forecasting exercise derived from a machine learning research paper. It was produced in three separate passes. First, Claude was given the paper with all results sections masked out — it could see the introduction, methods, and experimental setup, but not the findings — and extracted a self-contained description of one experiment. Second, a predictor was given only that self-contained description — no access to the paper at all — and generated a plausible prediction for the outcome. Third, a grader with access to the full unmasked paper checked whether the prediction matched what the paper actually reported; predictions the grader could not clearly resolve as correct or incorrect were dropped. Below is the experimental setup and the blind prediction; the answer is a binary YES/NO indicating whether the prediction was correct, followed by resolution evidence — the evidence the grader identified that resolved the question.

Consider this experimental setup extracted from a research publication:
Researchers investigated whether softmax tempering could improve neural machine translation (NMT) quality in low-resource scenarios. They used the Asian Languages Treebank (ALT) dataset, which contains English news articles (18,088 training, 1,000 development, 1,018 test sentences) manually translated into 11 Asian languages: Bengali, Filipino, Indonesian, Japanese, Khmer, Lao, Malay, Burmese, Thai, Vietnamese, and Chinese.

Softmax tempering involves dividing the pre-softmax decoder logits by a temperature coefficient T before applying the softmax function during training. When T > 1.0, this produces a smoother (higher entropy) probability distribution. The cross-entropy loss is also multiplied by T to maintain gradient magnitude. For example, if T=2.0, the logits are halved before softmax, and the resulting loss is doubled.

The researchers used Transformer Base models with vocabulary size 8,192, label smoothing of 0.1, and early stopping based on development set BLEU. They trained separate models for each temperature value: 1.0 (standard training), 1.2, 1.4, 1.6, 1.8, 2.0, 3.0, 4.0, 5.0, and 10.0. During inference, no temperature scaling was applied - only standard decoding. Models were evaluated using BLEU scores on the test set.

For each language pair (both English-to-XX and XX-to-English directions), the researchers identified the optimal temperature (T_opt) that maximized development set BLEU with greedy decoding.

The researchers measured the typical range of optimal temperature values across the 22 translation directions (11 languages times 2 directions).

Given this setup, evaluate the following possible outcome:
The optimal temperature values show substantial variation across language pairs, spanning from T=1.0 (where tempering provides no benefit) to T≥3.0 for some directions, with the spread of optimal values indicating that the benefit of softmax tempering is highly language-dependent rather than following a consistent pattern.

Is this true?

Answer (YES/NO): NO